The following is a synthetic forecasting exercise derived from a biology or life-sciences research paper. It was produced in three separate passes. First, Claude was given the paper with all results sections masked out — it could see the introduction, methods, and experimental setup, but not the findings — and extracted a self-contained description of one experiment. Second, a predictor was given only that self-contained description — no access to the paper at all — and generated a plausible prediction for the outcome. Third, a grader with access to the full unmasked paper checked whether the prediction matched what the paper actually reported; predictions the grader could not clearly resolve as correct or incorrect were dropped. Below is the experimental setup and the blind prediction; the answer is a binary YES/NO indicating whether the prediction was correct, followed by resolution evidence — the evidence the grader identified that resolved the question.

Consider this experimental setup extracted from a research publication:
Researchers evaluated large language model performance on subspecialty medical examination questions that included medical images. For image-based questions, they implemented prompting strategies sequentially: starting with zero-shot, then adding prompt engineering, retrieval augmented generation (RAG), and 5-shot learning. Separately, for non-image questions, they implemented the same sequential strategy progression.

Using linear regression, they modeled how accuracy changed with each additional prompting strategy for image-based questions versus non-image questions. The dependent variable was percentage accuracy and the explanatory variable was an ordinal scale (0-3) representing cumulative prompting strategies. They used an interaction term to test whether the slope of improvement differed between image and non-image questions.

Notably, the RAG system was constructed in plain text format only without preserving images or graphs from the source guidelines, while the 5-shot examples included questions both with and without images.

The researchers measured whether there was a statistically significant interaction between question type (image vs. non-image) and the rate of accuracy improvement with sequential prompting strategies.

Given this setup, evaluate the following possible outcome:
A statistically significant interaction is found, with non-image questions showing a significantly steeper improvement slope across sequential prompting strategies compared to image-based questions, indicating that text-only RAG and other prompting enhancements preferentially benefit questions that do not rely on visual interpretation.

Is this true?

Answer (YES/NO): NO